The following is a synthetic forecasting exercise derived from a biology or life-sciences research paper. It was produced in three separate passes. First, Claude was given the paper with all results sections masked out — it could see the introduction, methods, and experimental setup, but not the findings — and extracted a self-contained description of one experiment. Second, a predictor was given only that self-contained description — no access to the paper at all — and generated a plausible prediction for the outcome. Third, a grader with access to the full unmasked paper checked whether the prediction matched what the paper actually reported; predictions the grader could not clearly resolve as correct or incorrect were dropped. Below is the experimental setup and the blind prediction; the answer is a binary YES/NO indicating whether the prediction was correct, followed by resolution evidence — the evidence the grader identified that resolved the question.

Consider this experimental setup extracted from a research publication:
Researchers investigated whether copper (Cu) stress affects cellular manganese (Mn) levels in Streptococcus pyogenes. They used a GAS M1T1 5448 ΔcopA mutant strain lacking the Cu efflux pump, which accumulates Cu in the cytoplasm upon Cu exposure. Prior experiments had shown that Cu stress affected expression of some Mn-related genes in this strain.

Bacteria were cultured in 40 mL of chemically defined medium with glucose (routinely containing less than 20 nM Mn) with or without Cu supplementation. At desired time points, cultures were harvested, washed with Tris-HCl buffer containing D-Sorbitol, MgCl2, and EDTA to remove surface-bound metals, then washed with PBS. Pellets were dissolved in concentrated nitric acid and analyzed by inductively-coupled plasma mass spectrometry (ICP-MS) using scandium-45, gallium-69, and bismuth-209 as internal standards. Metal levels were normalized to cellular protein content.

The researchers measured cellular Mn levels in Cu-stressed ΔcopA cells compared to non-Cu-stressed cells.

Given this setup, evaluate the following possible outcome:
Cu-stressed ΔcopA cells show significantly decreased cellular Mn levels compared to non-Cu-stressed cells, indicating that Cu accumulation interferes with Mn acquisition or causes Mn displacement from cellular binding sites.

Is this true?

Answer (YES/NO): NO